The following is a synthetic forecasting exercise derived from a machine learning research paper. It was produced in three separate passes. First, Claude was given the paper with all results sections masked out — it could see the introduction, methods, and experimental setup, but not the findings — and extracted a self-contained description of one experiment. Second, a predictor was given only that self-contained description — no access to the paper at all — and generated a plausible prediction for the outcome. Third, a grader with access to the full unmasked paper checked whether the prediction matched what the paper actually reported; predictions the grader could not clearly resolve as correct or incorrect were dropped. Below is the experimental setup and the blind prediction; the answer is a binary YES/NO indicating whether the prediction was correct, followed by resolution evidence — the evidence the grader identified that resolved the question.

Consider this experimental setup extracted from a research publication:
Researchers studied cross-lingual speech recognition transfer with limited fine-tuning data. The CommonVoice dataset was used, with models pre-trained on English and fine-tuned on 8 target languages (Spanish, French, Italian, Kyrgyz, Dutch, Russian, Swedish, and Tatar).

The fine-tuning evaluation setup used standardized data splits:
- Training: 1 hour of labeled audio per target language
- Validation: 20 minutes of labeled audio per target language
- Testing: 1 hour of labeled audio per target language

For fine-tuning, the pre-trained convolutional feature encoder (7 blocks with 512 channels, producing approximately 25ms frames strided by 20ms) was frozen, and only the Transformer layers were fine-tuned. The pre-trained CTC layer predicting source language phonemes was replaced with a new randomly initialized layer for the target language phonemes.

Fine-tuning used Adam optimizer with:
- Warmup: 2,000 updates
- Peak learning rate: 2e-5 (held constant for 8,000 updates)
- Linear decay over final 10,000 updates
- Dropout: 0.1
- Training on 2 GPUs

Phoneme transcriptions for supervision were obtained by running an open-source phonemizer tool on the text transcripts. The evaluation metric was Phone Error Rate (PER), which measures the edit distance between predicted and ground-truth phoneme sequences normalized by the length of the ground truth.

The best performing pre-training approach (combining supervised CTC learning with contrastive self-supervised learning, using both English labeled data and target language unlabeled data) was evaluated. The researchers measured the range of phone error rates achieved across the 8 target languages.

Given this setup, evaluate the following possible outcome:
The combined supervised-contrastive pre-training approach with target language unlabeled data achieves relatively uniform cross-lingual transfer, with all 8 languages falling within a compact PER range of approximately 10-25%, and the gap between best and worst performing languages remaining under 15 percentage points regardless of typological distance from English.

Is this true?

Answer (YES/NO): NO